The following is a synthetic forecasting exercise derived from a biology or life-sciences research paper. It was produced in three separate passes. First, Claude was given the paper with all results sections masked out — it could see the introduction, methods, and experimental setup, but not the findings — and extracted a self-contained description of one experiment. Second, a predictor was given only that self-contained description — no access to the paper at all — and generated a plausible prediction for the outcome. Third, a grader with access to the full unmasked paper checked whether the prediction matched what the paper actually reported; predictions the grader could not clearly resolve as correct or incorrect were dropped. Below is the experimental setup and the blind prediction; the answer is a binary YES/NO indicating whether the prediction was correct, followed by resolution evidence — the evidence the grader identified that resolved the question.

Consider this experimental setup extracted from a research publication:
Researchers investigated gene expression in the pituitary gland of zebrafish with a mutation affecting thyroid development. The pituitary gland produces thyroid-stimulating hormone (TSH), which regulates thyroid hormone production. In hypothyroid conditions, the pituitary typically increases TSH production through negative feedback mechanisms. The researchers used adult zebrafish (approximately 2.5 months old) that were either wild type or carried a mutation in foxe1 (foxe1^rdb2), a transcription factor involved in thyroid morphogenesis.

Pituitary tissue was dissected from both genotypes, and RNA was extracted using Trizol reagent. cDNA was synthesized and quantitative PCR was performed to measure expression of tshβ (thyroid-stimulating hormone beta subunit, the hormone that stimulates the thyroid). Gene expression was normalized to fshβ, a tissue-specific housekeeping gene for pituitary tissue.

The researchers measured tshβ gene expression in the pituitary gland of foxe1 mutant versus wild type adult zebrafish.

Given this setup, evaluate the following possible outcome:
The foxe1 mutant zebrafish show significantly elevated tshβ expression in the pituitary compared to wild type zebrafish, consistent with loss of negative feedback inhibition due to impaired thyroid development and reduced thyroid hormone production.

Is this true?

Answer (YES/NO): YES